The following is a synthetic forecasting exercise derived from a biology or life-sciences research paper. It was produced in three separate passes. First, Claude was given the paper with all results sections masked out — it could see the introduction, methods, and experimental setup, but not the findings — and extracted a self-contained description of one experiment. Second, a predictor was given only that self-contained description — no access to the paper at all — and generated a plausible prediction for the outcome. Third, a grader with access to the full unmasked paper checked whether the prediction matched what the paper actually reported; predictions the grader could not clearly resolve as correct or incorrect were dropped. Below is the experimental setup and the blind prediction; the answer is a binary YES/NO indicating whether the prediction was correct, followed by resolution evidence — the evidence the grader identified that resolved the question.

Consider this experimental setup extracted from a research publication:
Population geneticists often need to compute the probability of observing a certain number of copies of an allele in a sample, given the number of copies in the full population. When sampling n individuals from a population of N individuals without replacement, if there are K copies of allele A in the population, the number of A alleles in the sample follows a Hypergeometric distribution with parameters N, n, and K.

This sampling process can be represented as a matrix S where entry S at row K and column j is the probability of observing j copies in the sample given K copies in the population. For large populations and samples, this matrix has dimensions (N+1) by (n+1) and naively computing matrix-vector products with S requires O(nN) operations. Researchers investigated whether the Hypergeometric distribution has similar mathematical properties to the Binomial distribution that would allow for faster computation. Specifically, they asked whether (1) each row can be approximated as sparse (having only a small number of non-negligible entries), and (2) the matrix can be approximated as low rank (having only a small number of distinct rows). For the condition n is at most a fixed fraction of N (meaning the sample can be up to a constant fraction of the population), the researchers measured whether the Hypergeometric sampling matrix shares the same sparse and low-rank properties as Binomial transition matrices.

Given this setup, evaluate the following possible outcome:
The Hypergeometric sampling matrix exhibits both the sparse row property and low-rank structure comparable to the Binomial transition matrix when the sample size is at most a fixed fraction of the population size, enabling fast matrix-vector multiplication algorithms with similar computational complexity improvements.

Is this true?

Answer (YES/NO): YES